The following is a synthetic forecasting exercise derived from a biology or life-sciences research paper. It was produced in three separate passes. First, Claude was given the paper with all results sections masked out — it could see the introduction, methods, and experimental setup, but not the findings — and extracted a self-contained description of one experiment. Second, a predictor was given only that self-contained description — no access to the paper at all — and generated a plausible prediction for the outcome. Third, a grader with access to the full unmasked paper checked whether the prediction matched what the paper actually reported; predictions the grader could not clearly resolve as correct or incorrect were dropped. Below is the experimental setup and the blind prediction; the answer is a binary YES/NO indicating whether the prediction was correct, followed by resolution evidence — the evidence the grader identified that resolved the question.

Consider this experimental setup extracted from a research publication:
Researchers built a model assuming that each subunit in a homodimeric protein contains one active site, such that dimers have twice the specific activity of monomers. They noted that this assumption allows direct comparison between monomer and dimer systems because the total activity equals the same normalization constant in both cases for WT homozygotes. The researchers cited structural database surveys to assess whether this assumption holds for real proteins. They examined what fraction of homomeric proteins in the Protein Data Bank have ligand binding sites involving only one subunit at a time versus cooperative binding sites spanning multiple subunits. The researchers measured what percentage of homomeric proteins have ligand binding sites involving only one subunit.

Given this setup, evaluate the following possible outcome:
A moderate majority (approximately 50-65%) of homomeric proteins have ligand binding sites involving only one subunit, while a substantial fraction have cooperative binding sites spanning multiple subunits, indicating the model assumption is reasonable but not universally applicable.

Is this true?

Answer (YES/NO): NO